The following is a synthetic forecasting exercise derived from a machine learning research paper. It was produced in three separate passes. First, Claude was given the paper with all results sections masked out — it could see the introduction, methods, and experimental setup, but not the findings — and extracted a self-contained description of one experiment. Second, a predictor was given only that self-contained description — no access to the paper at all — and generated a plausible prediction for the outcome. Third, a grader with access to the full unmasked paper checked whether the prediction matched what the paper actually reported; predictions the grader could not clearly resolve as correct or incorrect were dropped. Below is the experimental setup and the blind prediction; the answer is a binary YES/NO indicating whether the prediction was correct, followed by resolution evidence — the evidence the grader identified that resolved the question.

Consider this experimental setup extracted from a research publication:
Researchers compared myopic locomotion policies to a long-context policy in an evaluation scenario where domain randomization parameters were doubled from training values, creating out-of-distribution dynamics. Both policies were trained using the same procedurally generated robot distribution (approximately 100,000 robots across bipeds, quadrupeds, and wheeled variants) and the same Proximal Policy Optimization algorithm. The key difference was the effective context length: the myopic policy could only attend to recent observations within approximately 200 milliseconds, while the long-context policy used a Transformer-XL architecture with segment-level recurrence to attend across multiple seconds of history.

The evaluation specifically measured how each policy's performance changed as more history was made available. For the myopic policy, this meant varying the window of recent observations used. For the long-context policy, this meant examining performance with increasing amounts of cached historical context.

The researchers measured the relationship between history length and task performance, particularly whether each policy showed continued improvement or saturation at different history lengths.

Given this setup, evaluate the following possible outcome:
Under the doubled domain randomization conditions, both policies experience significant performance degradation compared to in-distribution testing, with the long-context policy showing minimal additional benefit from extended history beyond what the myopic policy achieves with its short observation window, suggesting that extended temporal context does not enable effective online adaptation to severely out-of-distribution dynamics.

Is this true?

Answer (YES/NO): NO